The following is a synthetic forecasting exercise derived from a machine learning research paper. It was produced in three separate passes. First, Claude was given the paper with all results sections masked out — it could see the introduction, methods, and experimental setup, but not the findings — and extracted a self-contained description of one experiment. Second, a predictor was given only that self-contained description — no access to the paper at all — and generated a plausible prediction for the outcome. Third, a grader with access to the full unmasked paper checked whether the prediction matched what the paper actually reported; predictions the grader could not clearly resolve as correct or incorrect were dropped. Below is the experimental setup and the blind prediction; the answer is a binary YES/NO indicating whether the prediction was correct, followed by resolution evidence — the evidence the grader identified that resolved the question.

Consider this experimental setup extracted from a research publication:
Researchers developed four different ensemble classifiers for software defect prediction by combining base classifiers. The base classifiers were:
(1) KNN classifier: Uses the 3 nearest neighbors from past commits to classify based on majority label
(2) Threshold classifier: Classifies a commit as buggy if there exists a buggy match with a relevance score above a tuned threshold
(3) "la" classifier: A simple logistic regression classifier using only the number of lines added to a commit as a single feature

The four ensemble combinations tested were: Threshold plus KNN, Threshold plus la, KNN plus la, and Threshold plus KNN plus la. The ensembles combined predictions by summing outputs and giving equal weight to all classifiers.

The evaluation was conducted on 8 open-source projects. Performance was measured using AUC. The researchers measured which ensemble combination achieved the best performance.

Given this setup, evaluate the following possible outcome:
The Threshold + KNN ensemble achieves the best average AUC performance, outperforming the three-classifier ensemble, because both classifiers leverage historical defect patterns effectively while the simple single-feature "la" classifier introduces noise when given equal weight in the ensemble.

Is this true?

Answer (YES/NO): NO